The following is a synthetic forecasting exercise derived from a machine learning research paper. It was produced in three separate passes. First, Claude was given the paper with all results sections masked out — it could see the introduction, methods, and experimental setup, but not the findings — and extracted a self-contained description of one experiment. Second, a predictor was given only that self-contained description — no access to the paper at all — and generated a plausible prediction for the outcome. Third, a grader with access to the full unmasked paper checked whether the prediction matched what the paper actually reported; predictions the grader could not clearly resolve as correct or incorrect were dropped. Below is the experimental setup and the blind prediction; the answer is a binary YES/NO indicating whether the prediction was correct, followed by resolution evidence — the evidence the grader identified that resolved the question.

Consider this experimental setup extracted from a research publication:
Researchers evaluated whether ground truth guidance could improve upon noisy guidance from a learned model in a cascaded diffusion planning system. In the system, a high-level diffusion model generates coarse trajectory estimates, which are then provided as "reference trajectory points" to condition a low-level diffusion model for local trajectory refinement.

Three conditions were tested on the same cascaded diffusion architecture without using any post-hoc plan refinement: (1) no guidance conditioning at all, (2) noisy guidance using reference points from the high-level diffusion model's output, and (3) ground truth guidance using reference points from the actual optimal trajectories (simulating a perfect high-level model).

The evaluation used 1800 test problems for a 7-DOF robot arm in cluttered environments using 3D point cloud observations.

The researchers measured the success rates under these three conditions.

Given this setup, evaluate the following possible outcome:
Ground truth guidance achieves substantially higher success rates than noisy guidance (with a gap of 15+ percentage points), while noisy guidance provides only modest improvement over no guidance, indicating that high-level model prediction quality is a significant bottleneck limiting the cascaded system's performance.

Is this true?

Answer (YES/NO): NO